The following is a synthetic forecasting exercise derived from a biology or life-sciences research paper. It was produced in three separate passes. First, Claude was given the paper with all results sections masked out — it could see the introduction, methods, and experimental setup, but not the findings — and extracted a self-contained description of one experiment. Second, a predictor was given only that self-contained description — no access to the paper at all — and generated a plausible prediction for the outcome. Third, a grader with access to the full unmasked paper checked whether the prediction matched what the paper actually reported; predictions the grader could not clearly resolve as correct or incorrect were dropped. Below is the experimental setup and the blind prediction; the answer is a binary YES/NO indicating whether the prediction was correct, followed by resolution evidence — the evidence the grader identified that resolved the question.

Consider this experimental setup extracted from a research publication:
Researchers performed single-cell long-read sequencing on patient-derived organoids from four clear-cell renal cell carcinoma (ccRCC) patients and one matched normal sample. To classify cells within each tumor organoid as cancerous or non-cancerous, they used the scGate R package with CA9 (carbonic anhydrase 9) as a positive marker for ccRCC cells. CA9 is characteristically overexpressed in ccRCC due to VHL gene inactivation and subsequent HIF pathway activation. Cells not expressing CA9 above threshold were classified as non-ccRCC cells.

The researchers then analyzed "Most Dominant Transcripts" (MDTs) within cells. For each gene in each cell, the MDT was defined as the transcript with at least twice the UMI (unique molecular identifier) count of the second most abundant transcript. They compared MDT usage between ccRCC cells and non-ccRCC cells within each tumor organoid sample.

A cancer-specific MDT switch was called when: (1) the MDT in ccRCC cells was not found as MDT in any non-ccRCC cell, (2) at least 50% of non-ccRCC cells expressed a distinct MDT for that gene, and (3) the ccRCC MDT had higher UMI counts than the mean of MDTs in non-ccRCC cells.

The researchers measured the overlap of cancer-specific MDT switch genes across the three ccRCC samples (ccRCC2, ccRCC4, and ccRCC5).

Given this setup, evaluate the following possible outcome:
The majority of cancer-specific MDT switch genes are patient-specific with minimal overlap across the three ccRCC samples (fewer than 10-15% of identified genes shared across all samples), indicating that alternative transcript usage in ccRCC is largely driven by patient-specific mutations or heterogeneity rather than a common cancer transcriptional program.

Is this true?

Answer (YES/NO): YES